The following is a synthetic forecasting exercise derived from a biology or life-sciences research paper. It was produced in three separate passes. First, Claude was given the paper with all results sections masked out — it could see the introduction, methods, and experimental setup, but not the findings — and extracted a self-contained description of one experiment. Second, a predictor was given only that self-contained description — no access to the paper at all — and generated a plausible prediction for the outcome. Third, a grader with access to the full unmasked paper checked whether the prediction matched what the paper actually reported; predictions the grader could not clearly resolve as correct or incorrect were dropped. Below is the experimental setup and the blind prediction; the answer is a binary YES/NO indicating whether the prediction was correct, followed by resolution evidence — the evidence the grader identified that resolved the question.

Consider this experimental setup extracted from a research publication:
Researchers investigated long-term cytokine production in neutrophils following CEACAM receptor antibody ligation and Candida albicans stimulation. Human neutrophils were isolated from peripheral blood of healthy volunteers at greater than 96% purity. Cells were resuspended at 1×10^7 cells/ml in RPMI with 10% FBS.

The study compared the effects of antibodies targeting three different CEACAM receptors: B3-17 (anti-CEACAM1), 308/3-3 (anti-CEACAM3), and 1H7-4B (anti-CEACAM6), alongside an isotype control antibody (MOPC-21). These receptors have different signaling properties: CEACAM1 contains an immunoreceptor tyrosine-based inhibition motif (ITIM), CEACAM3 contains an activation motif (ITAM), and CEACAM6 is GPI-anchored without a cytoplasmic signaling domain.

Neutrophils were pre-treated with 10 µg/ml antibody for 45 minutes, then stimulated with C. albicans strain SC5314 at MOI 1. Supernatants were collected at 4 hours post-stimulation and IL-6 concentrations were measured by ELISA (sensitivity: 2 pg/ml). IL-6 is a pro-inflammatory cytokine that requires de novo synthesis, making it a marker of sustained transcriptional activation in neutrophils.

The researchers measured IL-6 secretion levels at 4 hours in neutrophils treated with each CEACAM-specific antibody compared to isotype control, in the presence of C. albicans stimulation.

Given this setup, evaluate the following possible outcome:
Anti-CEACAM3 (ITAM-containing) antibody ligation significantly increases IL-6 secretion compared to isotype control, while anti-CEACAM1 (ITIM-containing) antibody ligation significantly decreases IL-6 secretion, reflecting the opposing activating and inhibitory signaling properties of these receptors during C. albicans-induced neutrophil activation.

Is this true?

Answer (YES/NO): NO